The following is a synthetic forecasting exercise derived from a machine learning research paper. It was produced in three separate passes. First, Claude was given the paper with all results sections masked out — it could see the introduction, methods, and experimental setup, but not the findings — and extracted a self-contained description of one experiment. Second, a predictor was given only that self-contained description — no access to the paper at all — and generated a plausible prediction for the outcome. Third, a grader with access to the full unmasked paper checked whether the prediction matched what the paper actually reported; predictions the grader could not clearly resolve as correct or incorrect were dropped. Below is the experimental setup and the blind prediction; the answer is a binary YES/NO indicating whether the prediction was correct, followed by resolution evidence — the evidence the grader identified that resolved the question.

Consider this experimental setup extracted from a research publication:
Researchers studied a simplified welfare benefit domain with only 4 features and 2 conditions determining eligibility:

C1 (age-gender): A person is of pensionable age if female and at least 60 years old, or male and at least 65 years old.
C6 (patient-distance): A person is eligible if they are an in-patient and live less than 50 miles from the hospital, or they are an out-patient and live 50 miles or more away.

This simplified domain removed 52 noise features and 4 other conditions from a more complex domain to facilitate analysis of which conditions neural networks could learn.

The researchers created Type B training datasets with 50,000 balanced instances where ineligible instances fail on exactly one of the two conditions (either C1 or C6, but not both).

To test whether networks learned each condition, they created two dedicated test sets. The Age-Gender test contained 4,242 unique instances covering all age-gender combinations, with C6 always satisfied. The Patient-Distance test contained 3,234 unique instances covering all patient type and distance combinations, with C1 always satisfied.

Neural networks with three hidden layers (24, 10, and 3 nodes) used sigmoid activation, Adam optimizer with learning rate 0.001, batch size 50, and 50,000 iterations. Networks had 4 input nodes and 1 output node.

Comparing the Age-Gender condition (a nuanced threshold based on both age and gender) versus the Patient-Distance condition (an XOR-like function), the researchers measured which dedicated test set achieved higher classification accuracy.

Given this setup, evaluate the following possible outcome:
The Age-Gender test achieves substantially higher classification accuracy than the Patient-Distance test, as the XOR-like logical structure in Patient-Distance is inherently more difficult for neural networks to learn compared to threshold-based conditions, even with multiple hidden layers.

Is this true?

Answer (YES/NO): NO